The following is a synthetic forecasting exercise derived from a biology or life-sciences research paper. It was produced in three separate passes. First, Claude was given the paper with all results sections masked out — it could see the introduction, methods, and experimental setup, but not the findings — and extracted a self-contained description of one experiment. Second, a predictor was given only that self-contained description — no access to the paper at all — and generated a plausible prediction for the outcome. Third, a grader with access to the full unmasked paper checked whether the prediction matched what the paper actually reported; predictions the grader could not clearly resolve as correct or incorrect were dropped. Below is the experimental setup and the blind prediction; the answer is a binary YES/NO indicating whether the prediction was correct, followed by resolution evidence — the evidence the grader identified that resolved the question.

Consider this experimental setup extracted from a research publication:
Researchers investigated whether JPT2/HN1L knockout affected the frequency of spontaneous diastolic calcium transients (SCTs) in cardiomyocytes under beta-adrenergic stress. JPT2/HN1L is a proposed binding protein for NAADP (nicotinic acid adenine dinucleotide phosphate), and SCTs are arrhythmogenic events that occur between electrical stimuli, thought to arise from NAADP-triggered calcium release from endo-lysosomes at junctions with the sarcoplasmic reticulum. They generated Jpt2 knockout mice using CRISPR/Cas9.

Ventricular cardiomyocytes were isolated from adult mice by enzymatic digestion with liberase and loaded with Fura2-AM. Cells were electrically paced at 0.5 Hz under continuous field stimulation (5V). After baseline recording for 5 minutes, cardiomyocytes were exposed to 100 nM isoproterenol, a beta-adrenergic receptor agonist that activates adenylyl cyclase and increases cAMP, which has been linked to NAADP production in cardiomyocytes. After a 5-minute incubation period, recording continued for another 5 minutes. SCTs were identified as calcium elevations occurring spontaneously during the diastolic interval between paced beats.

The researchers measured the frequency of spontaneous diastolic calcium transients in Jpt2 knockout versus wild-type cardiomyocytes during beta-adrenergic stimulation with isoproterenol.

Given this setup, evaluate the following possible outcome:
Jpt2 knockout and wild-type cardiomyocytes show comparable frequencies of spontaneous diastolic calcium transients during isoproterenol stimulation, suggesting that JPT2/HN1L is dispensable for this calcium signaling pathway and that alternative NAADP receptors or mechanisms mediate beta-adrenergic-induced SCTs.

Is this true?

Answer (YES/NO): YES